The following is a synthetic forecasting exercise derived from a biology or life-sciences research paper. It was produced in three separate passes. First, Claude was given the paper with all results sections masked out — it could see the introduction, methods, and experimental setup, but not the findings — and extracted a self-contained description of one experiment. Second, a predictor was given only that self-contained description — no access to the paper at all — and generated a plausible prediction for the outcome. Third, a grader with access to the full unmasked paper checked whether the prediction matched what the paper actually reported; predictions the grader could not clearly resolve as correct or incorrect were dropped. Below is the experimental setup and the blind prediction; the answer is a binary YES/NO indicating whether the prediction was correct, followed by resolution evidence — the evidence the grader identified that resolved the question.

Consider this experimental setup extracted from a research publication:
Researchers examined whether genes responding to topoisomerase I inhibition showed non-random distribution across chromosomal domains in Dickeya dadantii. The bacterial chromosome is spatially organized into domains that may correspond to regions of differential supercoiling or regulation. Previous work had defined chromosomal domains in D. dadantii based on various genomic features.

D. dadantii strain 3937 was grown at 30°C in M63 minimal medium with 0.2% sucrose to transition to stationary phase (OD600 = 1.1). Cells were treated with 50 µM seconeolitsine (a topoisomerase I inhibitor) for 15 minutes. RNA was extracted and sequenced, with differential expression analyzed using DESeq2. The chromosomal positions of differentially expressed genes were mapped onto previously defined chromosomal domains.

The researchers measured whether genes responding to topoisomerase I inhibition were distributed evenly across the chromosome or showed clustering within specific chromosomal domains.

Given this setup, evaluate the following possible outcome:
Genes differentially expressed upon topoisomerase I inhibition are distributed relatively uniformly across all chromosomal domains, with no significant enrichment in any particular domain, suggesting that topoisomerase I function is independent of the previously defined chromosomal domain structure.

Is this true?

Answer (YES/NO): NO